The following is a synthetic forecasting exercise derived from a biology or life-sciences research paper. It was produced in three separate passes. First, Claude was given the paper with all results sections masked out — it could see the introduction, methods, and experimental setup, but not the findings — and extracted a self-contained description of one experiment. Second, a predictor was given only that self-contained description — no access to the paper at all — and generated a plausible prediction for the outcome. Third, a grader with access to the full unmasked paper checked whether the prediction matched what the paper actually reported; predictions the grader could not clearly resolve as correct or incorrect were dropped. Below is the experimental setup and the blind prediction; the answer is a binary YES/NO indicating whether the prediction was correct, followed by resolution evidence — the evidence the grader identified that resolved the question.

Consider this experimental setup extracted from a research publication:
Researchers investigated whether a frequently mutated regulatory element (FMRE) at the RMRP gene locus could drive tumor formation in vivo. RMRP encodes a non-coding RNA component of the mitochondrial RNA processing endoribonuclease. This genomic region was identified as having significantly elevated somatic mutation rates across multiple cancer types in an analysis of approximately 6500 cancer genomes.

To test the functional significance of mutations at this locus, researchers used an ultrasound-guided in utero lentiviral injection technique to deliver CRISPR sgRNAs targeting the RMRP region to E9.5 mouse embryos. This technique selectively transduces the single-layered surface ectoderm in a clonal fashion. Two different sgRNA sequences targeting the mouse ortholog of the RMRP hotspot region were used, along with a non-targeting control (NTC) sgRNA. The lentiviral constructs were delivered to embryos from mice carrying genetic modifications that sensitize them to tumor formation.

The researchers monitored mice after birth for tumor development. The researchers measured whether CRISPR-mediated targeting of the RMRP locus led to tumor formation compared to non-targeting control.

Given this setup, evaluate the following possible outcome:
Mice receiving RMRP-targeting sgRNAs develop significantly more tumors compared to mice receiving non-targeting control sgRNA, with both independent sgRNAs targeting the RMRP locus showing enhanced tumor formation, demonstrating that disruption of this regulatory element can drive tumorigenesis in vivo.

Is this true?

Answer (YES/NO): NO